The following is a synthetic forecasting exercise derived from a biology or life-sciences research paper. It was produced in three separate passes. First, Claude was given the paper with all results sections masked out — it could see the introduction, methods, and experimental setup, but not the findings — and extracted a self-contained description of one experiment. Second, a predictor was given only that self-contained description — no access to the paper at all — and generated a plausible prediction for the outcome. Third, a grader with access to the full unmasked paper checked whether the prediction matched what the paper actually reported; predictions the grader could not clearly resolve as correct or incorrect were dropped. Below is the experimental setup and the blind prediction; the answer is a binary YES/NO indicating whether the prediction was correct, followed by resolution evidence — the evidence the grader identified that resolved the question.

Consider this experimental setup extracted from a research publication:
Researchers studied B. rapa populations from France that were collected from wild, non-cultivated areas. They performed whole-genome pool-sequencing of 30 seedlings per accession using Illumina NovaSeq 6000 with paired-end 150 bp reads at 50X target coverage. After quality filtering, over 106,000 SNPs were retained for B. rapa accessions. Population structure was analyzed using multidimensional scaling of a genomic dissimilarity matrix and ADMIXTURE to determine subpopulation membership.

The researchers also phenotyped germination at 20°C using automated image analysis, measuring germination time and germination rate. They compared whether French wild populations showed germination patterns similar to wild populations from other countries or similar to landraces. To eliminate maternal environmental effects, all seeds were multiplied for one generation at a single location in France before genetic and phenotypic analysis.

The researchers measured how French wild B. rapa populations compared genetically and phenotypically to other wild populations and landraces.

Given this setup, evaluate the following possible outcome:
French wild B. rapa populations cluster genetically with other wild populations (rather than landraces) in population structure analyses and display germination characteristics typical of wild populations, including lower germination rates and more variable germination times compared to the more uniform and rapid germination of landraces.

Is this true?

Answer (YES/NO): NO